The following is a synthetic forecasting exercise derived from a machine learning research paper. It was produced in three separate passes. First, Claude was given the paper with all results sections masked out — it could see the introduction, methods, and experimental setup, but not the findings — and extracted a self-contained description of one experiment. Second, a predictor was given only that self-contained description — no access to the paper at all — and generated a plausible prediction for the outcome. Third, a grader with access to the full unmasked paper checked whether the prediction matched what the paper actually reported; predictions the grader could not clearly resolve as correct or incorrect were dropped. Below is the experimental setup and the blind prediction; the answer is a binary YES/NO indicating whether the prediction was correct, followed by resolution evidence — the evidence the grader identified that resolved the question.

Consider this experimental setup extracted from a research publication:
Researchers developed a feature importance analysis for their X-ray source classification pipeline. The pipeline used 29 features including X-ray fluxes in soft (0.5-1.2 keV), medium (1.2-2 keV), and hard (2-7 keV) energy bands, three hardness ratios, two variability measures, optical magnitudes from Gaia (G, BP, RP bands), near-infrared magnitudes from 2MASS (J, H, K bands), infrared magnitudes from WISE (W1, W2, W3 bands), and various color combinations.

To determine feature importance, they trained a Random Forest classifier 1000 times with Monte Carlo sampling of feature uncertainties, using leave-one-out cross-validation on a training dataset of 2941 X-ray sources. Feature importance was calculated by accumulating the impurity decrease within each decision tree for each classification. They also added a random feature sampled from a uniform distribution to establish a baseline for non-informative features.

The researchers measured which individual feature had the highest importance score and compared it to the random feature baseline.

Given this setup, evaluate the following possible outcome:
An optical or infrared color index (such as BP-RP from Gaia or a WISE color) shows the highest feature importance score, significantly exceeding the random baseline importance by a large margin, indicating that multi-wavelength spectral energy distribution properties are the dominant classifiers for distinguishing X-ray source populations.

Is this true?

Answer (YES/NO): NO